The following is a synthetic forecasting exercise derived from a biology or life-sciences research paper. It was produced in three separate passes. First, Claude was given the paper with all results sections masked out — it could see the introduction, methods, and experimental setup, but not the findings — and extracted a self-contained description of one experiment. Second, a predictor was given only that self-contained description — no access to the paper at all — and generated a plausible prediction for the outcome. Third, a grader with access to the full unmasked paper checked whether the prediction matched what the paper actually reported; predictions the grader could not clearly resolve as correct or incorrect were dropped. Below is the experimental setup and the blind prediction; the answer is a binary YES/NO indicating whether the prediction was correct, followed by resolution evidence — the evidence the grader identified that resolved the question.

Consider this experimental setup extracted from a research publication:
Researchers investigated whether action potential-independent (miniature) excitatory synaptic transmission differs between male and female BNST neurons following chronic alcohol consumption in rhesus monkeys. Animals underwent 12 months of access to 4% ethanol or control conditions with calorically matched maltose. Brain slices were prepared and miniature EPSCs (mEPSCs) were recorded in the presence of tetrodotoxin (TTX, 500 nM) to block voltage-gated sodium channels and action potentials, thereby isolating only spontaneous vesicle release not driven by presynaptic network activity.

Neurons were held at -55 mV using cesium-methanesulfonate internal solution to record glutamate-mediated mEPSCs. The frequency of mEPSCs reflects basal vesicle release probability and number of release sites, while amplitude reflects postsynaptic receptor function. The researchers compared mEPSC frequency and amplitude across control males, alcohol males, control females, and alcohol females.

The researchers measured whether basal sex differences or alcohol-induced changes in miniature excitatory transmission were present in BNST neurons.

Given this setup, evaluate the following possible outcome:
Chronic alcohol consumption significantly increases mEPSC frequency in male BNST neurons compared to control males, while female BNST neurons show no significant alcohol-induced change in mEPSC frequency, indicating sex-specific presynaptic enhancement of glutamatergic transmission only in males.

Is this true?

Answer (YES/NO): NO